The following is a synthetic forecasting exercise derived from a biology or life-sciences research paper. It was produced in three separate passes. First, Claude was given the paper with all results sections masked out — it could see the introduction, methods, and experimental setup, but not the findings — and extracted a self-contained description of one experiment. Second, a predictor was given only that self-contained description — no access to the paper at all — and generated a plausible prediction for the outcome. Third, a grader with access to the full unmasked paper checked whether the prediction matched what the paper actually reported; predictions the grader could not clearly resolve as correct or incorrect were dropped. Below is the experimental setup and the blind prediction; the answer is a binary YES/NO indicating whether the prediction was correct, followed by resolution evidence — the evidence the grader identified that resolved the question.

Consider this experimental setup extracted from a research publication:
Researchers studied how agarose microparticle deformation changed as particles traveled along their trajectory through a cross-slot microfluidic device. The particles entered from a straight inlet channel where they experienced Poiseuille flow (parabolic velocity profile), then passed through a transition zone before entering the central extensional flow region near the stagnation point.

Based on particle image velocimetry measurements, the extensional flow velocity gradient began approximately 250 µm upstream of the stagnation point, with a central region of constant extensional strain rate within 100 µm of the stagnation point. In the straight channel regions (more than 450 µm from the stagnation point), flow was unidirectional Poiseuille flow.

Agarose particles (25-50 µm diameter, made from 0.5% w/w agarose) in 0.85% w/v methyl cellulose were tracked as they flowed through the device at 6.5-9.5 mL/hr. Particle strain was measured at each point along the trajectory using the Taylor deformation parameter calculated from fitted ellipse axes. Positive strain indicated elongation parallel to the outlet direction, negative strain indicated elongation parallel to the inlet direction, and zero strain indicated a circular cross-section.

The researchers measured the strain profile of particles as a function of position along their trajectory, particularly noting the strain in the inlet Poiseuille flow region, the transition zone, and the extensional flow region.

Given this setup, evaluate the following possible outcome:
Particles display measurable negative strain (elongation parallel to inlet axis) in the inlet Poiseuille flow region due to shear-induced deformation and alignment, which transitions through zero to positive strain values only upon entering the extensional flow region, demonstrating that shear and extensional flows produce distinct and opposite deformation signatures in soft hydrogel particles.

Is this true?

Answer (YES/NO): NO